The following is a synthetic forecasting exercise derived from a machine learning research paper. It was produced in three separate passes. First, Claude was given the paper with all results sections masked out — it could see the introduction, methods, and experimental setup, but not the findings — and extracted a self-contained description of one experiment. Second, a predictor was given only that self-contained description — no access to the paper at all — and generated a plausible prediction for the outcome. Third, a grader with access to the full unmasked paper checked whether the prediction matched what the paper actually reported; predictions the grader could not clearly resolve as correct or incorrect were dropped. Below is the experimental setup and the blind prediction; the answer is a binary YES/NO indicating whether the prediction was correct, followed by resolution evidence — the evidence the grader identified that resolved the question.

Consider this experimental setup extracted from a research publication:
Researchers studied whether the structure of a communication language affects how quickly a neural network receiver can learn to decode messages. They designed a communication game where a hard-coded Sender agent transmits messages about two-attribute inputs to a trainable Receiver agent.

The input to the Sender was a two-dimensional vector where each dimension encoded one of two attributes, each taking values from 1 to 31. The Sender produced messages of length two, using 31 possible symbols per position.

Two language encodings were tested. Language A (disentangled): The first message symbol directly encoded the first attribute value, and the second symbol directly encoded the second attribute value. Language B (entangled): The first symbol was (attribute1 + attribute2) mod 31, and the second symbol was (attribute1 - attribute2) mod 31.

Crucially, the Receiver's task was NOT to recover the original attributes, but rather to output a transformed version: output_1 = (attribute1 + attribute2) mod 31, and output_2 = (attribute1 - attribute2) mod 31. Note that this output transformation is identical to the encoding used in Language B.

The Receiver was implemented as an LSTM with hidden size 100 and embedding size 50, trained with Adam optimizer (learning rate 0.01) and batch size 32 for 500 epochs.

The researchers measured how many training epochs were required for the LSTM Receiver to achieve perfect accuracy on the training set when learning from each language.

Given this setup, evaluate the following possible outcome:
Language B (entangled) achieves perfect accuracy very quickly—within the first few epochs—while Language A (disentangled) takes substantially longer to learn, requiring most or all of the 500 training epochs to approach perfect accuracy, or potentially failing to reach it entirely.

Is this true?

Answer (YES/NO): NO